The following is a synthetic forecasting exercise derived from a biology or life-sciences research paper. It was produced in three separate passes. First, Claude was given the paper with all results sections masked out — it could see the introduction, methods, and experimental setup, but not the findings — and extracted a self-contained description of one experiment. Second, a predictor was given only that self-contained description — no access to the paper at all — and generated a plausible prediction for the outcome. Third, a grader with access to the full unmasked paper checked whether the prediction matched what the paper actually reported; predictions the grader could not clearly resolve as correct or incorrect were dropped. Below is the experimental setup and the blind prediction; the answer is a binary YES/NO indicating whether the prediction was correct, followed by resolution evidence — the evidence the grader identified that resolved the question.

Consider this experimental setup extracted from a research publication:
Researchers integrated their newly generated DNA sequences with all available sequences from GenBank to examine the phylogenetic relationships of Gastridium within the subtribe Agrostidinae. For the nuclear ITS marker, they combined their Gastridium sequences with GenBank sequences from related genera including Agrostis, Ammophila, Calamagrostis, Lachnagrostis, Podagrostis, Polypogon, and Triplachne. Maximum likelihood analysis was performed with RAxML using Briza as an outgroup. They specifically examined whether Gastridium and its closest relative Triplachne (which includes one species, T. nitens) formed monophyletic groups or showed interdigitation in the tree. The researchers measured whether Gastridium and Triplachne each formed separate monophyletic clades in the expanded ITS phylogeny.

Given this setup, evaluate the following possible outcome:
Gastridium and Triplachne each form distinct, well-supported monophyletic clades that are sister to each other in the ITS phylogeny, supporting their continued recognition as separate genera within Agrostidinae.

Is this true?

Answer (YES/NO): NO